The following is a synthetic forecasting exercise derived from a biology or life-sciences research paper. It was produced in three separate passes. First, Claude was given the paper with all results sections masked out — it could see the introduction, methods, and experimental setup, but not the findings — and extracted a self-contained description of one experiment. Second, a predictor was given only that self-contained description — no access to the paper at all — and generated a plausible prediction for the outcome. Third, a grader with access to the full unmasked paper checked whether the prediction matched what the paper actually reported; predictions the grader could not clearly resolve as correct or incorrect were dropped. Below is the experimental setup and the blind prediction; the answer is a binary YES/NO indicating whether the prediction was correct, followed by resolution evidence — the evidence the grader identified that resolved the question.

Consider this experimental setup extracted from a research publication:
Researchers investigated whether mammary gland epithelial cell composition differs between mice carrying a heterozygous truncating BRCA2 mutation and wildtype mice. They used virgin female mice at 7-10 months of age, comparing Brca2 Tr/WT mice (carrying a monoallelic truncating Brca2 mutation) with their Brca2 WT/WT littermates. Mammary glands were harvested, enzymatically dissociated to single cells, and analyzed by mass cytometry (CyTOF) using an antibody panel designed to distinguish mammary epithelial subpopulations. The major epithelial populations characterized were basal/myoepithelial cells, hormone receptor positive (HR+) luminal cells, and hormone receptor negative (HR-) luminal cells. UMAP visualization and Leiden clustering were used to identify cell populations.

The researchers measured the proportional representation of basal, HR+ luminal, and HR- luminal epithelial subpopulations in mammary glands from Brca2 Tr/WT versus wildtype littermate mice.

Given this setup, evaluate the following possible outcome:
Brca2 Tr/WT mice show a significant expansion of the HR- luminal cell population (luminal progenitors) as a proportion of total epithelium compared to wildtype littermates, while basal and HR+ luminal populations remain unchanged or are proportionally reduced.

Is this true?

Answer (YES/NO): NO